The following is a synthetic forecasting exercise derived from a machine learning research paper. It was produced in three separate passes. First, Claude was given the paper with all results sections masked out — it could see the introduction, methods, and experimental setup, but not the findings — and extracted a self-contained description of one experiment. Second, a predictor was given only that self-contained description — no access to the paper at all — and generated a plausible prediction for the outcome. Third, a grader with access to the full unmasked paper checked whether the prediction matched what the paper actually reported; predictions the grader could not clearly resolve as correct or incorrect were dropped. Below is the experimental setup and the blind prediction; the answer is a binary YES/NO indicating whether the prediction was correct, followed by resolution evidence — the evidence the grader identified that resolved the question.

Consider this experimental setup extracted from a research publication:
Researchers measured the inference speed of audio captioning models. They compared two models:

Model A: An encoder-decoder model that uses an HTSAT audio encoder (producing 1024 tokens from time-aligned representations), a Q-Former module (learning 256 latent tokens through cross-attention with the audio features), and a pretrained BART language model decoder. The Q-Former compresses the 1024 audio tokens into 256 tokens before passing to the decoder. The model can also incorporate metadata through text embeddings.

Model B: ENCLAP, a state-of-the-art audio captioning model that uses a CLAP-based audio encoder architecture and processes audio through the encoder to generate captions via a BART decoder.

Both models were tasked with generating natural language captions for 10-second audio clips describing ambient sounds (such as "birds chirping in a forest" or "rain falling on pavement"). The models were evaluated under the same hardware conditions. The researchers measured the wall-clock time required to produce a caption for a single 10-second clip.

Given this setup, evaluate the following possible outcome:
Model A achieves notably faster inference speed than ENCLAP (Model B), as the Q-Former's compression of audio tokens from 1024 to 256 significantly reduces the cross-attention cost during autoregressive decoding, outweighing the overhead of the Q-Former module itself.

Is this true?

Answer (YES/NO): YES